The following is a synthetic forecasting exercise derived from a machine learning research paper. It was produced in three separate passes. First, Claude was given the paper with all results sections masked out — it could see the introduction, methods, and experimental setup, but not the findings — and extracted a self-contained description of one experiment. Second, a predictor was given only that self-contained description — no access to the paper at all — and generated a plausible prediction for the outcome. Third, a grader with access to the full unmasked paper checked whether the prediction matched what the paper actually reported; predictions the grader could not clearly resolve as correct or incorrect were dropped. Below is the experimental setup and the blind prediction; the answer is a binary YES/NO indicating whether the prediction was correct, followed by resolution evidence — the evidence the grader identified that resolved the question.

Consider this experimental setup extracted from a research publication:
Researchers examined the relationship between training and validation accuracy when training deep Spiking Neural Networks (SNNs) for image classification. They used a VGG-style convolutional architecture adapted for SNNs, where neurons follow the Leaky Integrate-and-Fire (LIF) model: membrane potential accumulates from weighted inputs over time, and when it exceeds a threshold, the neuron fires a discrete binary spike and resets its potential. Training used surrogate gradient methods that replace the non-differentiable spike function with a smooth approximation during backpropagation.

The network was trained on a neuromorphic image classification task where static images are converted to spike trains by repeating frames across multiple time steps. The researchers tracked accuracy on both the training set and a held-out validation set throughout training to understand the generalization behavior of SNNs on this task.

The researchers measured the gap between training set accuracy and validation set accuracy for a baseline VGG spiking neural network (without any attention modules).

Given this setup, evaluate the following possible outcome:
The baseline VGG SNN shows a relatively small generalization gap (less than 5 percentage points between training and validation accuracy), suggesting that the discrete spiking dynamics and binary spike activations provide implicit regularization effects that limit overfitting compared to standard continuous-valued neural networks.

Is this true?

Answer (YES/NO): NO